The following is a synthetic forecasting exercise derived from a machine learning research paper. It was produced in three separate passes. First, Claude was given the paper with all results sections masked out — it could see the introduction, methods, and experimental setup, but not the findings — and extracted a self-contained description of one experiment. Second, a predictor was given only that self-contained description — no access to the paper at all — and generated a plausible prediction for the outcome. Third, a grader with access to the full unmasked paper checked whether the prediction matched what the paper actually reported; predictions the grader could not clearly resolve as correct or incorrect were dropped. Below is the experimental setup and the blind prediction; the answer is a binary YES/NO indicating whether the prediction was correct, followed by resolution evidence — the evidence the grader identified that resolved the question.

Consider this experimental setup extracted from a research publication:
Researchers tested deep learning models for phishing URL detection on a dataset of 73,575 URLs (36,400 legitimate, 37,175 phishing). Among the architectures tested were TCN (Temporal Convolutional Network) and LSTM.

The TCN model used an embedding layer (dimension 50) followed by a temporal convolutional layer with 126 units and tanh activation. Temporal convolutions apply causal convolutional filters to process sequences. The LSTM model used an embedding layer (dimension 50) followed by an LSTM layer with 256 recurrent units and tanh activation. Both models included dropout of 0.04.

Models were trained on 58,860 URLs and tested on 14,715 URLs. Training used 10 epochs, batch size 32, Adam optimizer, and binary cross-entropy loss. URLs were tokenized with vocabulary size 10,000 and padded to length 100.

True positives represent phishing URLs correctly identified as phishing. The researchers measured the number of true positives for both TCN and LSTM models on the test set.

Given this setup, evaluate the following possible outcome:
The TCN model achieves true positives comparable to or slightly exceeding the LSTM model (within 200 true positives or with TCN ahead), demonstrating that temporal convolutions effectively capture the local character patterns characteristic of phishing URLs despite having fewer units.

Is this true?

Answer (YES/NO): YES